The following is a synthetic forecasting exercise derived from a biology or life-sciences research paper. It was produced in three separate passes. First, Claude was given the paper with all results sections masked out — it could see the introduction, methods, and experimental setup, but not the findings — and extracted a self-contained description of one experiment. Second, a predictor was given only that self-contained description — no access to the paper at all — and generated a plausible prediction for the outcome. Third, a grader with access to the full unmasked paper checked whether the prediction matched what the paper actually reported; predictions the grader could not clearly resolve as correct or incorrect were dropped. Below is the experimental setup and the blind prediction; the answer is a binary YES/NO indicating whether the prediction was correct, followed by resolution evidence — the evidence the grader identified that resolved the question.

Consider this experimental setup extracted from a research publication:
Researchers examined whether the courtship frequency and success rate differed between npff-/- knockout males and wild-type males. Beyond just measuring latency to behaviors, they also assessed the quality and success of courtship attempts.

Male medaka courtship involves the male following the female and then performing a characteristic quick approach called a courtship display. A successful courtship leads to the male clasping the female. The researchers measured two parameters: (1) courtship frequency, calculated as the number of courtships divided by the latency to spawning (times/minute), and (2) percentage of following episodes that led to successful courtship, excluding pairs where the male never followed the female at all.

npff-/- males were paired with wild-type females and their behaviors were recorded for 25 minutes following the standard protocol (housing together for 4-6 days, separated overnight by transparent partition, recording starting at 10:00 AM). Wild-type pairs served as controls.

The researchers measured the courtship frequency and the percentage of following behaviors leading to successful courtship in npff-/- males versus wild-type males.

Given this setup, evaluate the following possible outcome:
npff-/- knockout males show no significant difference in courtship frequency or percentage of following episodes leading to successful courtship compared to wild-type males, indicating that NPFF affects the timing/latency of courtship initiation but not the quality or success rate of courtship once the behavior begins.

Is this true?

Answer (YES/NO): NO